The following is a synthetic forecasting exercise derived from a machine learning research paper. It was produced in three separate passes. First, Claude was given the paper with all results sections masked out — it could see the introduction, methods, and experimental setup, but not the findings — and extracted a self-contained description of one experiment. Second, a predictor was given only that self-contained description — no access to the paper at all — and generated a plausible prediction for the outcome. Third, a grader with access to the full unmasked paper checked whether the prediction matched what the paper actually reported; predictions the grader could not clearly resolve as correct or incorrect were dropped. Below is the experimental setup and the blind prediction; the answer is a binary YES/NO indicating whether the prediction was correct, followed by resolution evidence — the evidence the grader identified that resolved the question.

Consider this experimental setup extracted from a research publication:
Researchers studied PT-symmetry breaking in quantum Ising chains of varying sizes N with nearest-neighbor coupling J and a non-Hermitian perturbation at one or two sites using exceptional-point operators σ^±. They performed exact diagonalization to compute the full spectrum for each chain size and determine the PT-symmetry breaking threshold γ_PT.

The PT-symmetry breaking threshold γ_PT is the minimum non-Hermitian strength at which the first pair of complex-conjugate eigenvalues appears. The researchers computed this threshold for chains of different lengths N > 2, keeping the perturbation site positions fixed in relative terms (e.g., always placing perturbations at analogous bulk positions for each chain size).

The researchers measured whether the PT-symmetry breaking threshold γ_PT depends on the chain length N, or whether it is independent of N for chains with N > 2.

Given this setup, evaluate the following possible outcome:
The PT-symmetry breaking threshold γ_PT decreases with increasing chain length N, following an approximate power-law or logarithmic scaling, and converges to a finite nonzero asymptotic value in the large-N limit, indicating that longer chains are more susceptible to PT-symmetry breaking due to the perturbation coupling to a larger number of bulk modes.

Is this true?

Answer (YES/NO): NO